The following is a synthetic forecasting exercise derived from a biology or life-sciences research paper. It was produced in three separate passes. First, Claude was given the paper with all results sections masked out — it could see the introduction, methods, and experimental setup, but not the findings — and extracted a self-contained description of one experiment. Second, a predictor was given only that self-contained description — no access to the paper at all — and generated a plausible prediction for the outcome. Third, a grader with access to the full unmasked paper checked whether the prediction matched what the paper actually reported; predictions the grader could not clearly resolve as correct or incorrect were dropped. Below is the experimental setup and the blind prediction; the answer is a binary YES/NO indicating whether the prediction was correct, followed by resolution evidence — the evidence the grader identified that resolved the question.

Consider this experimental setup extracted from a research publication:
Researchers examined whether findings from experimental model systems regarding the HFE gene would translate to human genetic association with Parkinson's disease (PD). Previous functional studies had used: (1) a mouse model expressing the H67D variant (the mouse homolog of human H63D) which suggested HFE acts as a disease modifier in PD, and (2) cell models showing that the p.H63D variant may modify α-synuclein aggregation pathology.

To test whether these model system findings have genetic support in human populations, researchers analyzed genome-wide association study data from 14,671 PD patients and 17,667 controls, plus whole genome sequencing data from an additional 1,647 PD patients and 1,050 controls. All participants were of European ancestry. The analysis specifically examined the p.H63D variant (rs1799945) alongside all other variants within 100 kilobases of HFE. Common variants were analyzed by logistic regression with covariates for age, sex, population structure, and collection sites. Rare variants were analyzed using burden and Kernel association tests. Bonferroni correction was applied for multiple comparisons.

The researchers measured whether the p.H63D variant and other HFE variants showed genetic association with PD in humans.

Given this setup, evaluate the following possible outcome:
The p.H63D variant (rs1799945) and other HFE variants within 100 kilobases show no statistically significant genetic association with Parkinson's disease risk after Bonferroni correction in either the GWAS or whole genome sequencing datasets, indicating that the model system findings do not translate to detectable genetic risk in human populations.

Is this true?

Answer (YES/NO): YES